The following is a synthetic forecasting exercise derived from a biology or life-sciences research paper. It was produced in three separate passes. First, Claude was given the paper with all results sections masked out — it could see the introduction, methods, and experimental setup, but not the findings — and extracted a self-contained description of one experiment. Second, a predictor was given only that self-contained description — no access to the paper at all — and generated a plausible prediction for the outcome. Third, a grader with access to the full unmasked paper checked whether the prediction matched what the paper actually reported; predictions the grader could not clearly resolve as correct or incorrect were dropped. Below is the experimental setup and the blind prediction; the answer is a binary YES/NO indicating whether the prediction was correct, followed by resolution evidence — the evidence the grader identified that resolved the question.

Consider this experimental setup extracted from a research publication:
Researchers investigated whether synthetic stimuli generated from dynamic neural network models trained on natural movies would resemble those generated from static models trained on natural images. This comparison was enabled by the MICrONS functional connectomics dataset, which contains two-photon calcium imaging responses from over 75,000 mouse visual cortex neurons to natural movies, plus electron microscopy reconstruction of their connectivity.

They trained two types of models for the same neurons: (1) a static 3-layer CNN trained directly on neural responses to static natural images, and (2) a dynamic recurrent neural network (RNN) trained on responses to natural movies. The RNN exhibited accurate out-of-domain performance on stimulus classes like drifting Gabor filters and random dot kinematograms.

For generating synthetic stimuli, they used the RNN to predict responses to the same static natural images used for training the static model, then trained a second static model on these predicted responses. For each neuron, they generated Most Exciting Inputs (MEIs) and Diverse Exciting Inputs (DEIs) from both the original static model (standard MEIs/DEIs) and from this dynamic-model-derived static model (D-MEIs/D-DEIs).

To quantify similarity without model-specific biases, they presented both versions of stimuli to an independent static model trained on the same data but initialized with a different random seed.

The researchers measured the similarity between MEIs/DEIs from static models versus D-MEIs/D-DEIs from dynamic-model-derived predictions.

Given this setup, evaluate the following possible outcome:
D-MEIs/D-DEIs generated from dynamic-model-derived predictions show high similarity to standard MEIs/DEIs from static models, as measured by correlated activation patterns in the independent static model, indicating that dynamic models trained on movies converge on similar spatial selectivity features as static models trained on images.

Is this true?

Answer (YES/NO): YES